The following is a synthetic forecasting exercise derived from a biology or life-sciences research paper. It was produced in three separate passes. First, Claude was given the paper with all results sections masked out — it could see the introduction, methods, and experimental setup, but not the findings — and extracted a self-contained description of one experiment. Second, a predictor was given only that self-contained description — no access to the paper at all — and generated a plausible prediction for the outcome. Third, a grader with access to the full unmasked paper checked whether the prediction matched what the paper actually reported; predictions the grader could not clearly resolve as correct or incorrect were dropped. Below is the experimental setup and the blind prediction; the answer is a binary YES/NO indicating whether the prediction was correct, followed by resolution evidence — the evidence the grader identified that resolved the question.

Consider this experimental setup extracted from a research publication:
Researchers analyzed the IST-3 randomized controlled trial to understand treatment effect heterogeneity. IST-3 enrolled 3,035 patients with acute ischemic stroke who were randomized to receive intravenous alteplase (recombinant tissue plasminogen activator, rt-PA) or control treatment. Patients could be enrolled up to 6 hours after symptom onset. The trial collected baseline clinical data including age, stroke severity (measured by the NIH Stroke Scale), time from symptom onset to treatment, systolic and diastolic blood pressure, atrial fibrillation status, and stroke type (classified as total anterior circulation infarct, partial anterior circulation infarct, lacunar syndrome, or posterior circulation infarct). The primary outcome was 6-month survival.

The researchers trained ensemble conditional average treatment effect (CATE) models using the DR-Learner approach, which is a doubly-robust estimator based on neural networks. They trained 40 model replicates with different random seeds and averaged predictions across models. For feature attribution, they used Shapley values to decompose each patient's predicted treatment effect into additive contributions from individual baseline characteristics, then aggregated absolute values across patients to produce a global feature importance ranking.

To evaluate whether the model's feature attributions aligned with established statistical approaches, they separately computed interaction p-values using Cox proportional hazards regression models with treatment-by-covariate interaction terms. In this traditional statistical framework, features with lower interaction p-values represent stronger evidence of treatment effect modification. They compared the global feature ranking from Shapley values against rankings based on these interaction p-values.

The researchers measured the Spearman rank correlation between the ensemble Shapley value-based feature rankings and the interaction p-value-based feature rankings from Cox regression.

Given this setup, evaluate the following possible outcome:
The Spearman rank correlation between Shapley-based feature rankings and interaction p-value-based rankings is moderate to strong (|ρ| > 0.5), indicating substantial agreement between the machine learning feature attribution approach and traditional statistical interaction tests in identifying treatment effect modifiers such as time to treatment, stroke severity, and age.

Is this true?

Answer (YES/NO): YES